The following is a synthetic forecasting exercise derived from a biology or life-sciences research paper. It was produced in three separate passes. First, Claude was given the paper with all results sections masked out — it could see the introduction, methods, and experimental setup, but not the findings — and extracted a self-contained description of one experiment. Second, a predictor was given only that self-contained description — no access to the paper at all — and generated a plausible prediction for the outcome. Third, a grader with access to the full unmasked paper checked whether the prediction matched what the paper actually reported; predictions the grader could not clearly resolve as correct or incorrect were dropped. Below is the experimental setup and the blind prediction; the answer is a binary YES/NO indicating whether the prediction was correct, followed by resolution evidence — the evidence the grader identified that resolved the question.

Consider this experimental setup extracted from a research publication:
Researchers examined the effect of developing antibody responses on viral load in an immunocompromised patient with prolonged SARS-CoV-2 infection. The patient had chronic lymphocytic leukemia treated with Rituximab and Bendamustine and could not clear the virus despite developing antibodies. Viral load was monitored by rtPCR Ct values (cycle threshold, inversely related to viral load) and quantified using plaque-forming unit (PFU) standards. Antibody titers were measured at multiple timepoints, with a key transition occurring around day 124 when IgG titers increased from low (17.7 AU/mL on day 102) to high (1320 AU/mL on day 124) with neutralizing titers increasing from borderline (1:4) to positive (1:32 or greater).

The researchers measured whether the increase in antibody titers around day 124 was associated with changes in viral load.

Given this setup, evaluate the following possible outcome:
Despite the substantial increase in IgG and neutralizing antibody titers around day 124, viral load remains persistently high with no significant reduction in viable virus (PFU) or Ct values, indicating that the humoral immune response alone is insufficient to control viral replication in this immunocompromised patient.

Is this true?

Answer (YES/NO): NO